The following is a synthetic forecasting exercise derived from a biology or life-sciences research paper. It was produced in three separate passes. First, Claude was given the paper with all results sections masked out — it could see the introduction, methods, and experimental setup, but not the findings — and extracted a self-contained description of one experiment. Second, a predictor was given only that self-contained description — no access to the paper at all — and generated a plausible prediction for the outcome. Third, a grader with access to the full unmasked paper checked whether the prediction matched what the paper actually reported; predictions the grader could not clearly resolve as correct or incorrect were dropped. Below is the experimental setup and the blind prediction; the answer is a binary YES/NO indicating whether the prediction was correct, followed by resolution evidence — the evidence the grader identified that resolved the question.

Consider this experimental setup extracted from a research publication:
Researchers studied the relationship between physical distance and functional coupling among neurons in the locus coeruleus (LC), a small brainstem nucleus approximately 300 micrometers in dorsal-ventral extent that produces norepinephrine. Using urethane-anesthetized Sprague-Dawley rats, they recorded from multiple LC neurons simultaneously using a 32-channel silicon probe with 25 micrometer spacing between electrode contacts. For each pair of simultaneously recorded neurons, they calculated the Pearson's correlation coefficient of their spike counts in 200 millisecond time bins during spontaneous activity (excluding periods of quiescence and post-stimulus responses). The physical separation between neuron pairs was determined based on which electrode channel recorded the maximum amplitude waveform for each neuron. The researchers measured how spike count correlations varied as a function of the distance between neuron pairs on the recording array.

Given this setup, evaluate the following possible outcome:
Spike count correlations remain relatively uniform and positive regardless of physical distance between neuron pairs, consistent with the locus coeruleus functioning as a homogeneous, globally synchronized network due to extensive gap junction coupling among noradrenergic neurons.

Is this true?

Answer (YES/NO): NO